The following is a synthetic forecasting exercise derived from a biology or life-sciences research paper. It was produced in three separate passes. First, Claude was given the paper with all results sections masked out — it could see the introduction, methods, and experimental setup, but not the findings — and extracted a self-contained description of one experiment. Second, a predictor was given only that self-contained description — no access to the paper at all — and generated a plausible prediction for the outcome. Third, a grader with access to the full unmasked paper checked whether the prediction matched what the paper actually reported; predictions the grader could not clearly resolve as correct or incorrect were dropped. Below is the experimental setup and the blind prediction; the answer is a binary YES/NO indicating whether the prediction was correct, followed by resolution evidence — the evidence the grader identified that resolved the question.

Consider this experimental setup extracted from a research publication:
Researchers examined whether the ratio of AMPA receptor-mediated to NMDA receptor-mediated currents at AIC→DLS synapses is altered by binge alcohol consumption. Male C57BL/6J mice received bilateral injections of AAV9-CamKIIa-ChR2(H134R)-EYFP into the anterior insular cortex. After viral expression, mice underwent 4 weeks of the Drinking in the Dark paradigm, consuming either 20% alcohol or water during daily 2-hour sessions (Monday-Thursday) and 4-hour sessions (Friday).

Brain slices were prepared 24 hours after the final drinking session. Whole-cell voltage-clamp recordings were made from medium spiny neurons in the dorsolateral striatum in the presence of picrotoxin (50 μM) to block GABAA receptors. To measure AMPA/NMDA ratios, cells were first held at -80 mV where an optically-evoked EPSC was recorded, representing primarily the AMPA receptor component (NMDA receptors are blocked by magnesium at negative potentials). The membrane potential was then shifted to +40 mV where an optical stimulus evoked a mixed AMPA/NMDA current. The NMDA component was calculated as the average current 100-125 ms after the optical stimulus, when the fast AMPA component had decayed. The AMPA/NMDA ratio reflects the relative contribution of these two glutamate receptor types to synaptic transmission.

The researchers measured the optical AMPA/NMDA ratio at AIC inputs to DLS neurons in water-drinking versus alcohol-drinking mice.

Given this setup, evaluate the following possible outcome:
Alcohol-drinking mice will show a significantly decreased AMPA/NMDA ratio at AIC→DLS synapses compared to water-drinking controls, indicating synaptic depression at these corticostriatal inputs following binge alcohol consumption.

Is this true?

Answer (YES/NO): NO